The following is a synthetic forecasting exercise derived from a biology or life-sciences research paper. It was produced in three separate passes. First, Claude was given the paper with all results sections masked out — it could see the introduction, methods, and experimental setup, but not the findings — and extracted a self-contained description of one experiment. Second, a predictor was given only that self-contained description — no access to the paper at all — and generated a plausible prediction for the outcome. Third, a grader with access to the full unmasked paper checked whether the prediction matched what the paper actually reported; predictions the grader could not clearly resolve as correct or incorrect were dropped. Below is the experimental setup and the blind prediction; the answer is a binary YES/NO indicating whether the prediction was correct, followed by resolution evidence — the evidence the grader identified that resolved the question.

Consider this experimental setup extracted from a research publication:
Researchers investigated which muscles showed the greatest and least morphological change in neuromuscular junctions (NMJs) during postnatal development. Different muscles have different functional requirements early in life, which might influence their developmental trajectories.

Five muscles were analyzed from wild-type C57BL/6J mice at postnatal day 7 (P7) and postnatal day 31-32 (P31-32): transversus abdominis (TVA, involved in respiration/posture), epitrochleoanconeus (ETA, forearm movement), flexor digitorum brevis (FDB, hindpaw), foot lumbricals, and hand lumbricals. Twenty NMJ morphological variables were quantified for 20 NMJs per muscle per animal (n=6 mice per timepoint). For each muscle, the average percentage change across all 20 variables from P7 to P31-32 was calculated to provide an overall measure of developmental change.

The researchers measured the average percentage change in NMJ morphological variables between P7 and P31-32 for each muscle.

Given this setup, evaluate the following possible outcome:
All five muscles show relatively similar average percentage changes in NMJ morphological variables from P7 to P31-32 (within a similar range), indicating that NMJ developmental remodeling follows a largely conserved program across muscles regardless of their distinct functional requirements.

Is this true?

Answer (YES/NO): NO